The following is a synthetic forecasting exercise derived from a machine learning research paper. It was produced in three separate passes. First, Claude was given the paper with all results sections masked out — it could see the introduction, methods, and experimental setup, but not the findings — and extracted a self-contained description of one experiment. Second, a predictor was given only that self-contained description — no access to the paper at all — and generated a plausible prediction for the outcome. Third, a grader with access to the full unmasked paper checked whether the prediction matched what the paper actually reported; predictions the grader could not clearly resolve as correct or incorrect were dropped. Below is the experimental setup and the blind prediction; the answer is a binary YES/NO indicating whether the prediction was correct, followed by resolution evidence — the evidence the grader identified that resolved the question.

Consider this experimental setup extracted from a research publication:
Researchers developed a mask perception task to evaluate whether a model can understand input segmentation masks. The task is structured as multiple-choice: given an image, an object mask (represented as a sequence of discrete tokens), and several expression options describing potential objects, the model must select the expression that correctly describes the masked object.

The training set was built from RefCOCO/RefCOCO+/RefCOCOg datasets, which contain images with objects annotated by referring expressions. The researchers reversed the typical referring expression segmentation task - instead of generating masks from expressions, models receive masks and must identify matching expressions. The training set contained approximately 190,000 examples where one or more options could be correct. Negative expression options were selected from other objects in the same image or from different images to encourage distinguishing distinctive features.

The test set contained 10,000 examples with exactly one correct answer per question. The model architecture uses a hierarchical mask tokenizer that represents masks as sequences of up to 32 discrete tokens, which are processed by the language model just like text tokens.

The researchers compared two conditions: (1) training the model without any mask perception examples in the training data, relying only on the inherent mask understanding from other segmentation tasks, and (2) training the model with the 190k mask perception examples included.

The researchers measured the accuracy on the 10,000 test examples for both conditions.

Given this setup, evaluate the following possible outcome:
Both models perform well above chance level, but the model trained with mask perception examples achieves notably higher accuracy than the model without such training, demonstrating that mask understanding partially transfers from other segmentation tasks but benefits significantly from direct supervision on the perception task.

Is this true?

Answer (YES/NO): YES